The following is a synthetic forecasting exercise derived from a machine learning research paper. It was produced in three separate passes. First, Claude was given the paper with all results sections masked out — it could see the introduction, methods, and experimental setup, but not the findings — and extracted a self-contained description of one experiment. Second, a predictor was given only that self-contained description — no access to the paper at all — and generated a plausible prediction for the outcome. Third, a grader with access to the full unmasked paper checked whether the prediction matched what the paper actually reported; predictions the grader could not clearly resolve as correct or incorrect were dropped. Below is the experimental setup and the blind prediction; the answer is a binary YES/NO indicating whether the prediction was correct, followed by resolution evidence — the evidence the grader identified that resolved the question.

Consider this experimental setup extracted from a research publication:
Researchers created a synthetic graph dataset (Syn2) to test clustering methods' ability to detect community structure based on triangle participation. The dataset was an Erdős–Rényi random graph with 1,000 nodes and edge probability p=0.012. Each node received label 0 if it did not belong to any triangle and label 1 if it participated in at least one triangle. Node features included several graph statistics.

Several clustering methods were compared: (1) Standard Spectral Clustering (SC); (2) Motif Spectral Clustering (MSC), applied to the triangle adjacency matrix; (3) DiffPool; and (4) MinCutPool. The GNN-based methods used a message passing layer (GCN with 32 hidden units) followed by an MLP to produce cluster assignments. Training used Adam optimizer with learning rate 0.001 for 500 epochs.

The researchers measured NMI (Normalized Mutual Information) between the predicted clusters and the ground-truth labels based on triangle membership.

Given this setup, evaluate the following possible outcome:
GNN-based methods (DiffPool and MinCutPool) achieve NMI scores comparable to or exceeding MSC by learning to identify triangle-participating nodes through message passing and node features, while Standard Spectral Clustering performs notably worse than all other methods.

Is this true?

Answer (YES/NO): YES